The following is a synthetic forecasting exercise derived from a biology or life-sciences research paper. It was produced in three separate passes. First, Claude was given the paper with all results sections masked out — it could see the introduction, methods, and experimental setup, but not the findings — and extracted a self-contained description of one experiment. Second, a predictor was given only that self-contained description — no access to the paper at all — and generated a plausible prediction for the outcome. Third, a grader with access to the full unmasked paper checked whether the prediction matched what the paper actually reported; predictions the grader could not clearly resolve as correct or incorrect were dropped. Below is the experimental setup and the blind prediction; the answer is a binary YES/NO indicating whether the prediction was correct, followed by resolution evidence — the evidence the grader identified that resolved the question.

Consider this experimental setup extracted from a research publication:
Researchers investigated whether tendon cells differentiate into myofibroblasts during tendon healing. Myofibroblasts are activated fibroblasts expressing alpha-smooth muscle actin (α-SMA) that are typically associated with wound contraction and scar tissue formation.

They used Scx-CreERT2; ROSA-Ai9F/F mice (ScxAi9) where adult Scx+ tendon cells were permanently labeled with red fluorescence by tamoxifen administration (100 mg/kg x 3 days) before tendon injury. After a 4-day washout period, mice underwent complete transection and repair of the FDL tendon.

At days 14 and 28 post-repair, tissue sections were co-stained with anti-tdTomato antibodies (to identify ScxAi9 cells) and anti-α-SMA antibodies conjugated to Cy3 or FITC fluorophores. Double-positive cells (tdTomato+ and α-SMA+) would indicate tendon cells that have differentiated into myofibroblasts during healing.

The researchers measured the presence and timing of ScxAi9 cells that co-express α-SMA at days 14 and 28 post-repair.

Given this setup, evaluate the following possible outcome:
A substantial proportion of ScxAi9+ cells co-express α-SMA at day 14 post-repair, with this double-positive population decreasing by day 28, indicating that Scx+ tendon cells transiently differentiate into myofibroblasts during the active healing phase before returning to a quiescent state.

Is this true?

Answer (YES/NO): NO